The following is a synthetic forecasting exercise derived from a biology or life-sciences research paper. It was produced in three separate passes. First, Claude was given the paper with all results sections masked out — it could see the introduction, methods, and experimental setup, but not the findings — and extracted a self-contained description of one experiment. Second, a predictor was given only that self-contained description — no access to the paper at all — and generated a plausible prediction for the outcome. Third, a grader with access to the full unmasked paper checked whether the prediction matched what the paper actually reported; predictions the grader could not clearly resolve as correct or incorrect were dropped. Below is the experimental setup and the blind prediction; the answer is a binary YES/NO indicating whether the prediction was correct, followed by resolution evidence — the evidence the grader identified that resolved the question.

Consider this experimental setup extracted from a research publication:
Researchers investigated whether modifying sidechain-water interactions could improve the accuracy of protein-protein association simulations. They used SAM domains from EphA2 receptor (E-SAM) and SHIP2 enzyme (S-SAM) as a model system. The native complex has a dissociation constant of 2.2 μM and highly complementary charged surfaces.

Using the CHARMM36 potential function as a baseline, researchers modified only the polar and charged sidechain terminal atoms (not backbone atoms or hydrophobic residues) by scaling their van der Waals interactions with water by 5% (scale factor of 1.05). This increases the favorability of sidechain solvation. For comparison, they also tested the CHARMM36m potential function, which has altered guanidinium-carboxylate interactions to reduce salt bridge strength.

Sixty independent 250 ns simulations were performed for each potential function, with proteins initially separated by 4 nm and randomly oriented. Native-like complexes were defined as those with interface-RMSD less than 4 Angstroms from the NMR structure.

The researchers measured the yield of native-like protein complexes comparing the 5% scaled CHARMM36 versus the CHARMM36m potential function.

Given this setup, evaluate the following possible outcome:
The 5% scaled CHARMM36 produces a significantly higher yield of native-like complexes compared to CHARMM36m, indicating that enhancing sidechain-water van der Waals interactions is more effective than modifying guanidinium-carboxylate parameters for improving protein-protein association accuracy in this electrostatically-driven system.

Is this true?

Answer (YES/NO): NO